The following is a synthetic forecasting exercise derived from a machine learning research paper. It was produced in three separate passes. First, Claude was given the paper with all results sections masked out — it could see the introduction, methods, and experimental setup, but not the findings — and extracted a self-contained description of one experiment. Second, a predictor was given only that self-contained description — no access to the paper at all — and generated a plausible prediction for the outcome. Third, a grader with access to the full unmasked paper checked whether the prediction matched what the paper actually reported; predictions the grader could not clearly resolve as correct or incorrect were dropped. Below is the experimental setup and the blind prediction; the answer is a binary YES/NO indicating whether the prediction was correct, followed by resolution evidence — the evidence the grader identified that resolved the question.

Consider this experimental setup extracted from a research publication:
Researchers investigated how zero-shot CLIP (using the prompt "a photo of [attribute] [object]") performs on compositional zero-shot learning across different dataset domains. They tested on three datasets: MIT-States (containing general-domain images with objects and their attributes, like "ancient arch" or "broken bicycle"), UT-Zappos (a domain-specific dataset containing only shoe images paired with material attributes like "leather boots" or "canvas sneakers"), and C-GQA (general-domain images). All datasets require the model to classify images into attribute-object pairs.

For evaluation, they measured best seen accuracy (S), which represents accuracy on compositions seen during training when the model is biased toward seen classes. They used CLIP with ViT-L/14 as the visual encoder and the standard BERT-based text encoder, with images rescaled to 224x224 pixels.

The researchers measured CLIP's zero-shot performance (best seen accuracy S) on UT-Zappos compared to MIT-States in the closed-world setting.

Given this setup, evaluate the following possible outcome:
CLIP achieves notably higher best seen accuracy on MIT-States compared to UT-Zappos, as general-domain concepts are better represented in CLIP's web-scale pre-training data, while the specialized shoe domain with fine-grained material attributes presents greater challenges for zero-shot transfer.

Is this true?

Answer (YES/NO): YES